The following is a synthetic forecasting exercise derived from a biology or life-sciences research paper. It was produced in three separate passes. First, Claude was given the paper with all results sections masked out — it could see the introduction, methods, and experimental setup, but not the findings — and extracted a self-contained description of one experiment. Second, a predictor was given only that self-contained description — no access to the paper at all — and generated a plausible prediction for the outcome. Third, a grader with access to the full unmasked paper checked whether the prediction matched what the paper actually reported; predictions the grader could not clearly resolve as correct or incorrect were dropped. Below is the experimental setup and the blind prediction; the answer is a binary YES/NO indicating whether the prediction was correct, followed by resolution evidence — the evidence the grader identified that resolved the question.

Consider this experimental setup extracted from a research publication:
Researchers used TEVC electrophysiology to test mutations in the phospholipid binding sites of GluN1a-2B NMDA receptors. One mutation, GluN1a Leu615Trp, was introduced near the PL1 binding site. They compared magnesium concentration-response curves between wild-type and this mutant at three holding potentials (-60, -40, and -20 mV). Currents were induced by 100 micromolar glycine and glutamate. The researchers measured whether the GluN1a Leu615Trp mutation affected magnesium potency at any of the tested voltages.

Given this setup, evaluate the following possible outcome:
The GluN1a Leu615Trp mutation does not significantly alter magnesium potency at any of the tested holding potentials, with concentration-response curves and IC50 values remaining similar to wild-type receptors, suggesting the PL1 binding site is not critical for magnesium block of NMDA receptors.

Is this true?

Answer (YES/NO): YES